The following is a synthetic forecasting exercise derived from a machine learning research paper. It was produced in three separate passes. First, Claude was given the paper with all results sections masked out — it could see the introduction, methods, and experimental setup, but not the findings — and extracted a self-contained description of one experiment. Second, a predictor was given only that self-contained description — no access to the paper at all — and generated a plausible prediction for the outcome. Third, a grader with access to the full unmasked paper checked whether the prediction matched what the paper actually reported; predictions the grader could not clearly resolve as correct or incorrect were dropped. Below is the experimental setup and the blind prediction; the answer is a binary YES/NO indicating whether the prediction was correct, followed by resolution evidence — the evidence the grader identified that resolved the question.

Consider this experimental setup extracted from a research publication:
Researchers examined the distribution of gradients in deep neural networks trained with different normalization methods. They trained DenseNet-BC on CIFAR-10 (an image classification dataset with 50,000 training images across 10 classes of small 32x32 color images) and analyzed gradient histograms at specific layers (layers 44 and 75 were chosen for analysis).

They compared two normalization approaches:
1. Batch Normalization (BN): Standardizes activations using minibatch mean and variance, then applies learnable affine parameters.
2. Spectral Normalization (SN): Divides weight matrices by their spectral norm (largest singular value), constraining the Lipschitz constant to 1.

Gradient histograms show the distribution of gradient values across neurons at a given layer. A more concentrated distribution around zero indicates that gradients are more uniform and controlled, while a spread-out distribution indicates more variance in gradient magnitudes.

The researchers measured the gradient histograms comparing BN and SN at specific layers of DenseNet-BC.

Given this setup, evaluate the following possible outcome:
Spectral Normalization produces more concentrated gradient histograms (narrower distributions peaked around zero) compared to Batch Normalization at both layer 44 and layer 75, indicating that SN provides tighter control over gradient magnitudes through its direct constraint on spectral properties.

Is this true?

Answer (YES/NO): YES